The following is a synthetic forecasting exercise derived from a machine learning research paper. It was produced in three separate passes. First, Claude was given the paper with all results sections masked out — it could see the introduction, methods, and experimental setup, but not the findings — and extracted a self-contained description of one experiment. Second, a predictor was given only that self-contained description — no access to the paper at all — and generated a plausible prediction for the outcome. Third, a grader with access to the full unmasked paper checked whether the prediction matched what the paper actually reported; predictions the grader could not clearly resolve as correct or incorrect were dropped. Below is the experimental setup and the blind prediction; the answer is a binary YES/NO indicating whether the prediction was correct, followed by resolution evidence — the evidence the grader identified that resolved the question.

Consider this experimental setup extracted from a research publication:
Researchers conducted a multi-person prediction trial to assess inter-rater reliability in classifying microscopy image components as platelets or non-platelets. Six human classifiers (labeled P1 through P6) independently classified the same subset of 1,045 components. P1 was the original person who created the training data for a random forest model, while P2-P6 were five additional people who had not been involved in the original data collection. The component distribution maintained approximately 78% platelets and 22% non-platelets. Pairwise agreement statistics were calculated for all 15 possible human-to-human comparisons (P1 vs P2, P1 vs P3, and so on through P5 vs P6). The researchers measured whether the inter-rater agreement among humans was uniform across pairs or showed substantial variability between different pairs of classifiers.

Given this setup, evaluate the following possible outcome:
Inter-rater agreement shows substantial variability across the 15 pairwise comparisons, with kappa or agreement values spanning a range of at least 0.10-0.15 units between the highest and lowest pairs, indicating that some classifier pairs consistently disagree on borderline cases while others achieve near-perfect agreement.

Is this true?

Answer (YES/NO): NO